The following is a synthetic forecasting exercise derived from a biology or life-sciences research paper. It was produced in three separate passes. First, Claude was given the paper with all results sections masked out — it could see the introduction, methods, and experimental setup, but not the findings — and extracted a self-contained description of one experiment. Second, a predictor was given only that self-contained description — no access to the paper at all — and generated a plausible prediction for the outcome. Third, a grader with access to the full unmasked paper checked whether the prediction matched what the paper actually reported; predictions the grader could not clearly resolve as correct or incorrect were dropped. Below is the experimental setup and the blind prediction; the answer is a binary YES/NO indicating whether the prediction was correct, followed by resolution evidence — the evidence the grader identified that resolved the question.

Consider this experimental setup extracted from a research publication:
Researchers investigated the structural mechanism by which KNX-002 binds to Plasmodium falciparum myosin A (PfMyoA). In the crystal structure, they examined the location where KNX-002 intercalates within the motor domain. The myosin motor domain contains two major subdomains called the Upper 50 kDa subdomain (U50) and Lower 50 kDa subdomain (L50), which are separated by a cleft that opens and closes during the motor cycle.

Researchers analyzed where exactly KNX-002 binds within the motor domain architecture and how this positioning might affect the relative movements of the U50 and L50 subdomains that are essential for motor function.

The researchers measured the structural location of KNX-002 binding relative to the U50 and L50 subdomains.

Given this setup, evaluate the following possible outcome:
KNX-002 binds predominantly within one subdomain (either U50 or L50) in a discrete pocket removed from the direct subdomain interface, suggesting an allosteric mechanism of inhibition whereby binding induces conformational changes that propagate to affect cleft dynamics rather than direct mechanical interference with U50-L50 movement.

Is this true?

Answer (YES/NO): NO